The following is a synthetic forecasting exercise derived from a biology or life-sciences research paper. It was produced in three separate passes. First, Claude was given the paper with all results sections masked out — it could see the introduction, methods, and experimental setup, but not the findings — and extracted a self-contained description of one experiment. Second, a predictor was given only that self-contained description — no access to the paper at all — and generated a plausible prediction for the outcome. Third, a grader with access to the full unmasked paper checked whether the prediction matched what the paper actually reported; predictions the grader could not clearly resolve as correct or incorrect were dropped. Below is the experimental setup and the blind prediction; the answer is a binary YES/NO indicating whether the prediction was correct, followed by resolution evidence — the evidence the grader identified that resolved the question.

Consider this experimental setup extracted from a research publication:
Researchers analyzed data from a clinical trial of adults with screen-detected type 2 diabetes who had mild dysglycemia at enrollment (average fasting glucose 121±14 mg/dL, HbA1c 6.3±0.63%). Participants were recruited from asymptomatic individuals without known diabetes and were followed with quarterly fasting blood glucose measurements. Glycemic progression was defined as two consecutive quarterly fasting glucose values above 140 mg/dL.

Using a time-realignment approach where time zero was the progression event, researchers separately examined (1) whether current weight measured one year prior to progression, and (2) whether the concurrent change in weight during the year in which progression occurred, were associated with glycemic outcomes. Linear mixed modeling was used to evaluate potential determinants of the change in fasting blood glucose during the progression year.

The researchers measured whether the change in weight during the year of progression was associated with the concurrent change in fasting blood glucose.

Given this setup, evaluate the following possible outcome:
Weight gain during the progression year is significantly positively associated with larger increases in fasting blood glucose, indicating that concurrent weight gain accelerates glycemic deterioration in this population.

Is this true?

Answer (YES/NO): YES